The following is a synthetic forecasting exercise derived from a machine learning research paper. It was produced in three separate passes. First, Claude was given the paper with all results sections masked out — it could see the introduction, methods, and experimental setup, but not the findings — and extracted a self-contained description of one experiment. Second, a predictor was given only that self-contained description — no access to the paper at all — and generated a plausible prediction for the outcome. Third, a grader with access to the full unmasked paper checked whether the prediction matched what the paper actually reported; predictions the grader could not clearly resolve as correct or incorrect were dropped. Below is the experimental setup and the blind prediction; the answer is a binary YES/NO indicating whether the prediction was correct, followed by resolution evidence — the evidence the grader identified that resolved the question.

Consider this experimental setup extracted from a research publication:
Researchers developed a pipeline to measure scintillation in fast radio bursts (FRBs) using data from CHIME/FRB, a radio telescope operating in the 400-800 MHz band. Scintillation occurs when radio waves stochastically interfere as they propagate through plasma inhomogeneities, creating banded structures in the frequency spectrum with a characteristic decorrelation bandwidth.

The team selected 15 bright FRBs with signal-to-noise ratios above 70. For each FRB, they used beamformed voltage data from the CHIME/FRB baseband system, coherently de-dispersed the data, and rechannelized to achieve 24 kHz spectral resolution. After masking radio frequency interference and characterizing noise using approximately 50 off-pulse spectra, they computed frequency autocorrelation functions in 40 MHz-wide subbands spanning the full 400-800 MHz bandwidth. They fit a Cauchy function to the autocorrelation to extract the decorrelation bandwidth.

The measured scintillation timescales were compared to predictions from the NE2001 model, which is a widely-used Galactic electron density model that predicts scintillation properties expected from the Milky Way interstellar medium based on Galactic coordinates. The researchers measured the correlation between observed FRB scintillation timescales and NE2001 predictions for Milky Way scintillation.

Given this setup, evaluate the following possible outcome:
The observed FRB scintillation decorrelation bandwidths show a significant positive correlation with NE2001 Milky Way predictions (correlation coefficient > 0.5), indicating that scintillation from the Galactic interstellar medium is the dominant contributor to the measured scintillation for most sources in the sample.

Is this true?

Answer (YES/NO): YES